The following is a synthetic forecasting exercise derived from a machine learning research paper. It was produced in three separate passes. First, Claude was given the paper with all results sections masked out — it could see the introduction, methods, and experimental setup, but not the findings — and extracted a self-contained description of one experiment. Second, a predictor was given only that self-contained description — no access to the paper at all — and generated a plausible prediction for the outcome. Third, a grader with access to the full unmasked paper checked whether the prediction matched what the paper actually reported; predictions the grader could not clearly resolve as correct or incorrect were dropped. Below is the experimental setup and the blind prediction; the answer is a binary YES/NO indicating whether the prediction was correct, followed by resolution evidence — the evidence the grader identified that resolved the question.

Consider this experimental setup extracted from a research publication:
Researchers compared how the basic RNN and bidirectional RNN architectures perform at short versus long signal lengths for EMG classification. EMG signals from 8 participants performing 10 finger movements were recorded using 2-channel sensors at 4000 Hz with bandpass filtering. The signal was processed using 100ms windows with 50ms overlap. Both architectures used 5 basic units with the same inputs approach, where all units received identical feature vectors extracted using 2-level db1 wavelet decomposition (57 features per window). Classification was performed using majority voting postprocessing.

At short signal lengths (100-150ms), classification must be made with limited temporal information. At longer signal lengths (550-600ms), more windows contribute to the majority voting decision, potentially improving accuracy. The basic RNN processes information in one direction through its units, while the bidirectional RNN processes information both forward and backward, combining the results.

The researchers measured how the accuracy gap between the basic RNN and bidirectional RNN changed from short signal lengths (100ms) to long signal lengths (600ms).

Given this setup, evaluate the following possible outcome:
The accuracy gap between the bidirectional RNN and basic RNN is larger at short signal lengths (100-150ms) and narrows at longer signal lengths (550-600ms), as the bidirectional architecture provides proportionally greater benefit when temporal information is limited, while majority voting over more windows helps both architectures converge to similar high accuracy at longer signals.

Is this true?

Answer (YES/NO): YES